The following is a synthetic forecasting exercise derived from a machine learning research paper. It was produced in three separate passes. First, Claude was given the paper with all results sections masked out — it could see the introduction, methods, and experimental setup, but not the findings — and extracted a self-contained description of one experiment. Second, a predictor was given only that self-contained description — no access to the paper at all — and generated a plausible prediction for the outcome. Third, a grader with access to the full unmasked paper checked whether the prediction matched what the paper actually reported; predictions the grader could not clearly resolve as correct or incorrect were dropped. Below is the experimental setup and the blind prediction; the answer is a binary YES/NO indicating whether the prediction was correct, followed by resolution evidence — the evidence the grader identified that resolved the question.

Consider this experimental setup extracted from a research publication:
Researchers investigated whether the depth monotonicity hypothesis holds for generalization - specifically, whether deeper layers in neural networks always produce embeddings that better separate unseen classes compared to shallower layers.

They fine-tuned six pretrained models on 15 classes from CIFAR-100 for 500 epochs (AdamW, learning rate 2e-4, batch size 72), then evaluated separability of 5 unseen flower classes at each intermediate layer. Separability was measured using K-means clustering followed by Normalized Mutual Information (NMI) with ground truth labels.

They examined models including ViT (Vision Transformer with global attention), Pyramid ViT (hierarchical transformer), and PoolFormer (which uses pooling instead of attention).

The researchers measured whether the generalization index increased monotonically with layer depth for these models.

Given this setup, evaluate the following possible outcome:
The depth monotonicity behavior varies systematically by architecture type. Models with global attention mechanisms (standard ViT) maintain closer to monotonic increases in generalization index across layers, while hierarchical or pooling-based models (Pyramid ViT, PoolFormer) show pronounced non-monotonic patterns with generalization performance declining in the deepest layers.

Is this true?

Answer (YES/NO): NO